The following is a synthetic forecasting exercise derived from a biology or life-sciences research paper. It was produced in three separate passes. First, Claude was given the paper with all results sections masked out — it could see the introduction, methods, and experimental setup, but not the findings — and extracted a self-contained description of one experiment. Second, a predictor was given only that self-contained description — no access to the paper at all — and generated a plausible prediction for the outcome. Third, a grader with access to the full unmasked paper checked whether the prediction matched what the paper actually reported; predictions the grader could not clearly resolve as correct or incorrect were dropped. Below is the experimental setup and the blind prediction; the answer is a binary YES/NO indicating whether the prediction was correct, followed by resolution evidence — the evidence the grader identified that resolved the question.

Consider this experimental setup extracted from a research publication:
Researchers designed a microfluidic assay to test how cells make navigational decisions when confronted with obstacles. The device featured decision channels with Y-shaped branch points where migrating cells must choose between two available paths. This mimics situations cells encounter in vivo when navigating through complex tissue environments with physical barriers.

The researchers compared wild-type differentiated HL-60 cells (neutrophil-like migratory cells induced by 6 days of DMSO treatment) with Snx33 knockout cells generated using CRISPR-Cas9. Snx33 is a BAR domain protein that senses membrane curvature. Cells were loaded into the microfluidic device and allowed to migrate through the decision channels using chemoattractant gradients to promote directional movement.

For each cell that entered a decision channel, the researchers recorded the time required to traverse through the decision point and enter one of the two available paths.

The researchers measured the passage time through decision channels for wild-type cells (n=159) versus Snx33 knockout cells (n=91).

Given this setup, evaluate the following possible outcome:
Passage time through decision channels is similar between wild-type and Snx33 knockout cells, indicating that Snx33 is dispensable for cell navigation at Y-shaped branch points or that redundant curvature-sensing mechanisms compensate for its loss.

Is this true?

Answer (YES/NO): NO